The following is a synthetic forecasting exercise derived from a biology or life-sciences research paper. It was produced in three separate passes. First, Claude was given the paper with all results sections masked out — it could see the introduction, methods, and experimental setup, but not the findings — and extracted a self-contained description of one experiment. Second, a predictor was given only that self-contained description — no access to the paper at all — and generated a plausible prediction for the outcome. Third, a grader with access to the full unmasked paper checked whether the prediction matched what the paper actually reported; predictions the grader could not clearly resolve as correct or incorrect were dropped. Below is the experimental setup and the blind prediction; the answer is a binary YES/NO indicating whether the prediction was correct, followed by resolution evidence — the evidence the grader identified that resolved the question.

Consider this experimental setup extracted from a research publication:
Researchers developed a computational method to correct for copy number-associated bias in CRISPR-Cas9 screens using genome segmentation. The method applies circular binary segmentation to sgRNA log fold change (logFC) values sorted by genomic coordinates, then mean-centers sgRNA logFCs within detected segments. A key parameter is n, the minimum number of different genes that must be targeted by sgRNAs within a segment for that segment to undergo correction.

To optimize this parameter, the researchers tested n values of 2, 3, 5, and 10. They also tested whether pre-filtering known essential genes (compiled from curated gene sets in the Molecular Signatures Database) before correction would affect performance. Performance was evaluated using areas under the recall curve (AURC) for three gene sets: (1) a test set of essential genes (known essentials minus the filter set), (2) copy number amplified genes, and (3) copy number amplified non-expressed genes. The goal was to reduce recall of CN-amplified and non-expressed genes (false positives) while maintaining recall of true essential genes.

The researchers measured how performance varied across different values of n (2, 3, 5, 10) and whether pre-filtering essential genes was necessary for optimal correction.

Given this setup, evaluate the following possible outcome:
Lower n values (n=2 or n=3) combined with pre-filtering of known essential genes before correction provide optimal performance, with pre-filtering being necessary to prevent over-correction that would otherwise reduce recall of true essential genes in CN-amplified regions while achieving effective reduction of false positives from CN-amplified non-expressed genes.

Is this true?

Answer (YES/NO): NO